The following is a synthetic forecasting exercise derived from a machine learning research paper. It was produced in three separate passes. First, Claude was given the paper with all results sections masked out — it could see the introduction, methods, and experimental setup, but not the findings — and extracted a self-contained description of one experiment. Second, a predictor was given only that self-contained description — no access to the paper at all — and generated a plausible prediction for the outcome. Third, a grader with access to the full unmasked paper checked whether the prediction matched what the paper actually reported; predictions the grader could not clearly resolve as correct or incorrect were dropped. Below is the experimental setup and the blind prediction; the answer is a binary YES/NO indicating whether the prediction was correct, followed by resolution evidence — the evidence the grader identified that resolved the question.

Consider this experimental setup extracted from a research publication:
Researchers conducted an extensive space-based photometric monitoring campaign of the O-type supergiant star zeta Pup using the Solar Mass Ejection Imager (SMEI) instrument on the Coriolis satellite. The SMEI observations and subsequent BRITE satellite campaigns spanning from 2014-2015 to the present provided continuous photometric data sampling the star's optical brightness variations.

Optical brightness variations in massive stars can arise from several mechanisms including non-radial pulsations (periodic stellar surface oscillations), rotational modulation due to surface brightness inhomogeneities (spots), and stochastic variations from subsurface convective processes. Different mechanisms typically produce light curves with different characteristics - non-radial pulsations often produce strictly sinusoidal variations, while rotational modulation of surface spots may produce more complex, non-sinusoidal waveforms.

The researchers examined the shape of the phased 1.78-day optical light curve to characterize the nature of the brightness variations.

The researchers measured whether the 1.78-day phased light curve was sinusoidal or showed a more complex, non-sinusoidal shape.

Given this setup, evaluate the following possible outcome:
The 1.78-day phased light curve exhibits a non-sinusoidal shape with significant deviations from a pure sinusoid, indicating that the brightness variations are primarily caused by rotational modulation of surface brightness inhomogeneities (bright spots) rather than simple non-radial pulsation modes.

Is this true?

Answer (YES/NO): YES